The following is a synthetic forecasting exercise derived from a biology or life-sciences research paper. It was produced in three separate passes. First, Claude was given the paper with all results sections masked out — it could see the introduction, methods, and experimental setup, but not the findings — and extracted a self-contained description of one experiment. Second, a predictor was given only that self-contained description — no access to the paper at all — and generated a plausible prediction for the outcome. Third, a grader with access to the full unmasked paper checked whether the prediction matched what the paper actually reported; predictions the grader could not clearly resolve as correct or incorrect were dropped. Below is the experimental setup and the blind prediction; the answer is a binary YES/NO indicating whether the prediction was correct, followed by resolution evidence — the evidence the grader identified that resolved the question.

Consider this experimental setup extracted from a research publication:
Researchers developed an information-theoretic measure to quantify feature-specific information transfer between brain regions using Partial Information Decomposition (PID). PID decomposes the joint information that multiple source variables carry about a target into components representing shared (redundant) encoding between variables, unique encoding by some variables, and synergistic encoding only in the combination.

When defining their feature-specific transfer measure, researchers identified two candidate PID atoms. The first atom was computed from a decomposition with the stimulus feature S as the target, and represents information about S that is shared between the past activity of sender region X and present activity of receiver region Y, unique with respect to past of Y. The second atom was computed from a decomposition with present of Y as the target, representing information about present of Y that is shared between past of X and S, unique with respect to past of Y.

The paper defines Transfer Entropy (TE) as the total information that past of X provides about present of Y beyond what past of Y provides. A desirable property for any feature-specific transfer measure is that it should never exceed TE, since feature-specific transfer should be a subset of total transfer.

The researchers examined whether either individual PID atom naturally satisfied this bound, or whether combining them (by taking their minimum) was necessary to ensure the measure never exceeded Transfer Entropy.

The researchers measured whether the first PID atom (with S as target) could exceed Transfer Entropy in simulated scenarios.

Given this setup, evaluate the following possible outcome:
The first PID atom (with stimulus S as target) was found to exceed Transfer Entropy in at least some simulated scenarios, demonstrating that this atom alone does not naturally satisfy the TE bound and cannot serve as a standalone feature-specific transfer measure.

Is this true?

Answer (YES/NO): YES